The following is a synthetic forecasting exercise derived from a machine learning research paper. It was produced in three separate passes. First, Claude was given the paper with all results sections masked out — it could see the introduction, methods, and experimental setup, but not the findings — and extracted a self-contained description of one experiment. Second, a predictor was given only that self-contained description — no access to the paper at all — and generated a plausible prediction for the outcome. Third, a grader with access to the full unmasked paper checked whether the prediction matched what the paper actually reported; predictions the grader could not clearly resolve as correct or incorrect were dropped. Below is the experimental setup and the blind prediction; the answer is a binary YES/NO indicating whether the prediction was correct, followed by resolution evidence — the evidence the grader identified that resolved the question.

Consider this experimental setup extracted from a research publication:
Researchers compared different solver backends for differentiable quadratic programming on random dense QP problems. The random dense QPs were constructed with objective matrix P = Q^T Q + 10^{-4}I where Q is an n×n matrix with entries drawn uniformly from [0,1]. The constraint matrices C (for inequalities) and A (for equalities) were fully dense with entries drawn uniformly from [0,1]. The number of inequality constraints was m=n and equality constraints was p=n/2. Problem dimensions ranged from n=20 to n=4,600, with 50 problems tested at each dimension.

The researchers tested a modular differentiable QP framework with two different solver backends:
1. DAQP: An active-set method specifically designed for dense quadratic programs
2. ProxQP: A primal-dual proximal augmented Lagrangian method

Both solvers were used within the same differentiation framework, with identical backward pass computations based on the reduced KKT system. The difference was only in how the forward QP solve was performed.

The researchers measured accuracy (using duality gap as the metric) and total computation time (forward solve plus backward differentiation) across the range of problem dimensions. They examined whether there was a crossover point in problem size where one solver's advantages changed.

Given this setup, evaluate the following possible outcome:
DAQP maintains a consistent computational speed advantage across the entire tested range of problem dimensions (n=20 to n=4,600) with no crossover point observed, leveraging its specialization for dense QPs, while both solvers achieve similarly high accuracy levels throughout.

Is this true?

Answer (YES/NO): NO